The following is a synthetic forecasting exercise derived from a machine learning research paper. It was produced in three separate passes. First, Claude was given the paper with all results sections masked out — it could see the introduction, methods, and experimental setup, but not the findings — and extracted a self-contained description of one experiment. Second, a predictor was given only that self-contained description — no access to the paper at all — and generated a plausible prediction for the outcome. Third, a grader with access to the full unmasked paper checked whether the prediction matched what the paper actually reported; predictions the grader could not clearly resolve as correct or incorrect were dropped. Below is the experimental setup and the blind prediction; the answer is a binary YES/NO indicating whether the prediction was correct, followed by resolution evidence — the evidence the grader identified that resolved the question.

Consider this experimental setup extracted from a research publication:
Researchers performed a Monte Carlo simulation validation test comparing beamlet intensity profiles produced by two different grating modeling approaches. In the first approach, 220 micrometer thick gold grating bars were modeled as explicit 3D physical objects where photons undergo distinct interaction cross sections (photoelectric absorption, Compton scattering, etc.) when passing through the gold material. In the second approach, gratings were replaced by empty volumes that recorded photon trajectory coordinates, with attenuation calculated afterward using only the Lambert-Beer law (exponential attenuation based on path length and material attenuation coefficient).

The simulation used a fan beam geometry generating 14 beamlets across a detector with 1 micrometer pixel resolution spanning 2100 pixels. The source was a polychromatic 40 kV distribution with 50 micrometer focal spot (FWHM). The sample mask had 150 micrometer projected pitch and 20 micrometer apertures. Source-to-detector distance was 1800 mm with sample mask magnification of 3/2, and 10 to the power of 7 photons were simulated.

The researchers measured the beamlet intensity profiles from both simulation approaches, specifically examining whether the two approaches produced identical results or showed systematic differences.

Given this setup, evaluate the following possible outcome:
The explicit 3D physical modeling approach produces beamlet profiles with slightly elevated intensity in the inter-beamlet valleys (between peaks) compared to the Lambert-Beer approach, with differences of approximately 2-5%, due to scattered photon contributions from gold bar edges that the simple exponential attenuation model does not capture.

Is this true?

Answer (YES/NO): NO